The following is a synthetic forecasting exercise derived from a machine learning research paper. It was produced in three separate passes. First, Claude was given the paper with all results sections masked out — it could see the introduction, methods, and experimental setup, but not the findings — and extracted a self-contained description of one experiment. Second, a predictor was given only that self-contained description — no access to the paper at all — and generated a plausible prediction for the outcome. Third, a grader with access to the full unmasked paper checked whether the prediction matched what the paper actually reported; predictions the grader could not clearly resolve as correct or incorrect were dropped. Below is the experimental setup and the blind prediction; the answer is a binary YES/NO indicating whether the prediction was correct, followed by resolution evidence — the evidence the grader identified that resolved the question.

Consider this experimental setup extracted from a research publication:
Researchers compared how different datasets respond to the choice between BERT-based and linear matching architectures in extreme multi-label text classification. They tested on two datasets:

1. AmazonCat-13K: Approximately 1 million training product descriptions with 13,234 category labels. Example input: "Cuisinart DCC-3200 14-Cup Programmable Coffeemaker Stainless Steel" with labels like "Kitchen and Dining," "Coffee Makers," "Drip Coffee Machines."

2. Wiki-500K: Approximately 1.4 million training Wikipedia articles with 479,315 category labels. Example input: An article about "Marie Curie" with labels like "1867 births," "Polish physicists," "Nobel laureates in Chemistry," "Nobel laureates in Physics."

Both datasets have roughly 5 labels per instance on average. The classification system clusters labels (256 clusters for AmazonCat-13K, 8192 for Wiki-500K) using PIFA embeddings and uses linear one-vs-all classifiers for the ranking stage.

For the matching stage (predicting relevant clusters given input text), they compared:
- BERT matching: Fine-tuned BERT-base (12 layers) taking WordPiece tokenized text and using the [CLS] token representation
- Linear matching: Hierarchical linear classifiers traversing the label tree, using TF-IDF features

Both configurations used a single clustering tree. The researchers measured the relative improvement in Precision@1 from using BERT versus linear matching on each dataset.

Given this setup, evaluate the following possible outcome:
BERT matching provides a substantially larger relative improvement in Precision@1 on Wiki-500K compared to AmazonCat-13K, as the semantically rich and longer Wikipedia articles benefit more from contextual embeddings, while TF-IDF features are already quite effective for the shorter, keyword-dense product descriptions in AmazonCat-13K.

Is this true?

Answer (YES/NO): YES